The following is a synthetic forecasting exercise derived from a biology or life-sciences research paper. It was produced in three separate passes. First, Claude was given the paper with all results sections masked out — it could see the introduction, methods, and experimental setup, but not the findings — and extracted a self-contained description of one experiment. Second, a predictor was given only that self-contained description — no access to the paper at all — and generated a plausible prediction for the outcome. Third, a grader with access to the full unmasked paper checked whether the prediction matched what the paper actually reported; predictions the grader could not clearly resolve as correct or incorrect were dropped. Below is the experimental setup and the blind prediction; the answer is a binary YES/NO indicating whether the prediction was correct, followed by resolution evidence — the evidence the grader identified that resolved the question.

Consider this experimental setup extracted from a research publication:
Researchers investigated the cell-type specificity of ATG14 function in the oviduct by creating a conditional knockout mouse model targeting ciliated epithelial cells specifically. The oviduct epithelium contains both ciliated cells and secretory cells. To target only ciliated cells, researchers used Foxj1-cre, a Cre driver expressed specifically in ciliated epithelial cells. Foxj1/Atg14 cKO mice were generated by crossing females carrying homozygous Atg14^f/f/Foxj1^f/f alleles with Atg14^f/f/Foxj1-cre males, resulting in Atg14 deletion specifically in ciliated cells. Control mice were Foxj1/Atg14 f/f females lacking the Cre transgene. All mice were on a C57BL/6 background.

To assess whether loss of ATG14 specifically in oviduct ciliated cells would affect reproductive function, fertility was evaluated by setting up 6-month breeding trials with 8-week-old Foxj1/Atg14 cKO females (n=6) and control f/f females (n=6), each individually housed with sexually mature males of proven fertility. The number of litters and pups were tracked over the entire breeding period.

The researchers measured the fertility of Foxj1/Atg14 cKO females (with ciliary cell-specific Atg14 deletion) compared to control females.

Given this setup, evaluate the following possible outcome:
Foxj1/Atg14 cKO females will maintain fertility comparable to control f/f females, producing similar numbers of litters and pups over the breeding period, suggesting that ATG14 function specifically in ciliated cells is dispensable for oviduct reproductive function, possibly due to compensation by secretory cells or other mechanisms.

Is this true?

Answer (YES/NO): YES